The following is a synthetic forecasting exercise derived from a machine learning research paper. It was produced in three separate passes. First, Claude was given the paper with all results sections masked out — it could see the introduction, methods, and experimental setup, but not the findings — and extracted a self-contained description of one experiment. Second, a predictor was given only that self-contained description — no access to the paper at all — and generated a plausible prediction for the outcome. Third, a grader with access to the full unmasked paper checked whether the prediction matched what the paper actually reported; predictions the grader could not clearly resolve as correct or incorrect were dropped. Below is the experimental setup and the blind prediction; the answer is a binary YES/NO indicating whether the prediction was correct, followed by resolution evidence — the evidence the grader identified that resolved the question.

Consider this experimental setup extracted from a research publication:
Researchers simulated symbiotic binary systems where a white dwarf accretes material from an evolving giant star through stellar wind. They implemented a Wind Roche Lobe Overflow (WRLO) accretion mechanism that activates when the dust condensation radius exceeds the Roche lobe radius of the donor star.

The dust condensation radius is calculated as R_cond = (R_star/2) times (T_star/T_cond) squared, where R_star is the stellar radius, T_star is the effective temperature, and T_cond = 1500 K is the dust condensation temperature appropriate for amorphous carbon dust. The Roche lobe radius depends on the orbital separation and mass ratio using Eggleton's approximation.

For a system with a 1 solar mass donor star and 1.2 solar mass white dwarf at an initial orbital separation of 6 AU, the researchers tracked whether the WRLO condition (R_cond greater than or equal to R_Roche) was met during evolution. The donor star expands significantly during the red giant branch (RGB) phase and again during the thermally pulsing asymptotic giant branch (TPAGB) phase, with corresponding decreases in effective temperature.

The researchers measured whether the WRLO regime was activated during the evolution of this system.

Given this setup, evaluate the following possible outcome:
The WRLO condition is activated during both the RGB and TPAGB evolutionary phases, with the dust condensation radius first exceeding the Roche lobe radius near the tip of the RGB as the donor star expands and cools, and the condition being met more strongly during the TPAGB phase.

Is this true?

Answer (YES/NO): NO